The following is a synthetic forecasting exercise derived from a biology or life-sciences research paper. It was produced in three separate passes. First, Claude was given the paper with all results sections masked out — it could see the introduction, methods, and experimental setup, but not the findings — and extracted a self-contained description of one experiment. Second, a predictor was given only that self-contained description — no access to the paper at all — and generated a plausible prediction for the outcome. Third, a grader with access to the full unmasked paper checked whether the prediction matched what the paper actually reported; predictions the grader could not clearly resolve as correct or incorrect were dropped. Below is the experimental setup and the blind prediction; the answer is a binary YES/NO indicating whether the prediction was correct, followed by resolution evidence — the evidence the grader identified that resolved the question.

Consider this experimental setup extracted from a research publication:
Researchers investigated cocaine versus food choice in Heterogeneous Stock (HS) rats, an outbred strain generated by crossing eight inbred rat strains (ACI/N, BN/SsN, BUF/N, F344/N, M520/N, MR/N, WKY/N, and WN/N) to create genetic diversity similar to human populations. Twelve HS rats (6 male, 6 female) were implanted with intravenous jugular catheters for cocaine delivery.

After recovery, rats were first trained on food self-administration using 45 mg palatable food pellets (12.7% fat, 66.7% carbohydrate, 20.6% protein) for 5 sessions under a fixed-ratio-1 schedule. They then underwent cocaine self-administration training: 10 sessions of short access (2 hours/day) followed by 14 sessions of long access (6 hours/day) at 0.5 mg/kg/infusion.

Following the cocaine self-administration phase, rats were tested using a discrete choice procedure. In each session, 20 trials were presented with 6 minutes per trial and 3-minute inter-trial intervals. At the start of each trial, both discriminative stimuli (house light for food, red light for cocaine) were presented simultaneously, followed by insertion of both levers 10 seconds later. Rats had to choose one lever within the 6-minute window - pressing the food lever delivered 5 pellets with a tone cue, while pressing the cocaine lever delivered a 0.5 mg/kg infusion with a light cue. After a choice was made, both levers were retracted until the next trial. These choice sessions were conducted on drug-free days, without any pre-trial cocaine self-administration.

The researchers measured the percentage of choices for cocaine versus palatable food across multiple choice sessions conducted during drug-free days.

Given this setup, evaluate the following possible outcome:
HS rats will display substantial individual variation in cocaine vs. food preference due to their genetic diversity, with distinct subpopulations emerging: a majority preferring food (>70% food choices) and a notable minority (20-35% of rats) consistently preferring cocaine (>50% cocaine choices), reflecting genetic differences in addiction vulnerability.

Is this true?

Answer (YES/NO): NO